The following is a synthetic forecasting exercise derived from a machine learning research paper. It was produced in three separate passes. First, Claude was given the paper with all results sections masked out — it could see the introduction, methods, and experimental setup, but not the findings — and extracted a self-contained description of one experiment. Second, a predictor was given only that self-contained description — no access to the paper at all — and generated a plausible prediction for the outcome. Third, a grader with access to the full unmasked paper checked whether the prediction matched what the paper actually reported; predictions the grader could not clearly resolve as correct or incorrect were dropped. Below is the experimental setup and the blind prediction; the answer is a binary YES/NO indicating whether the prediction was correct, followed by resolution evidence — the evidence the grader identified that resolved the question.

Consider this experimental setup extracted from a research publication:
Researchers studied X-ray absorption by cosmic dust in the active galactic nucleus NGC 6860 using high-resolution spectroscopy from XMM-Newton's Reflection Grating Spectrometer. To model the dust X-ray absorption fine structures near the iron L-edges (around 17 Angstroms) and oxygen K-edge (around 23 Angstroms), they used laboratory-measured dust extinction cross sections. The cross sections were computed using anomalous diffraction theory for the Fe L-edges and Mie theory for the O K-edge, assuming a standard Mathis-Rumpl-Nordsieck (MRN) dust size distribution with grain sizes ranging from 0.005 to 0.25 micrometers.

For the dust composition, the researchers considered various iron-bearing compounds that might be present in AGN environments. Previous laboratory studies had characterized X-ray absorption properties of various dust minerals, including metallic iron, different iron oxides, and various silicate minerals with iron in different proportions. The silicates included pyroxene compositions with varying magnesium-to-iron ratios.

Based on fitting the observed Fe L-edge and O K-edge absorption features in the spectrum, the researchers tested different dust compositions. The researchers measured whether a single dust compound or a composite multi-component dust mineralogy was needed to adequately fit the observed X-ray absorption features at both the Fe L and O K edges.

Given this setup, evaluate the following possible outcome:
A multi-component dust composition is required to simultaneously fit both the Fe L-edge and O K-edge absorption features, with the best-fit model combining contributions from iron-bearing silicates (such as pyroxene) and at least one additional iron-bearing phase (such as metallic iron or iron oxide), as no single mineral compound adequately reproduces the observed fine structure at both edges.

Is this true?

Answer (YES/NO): YES